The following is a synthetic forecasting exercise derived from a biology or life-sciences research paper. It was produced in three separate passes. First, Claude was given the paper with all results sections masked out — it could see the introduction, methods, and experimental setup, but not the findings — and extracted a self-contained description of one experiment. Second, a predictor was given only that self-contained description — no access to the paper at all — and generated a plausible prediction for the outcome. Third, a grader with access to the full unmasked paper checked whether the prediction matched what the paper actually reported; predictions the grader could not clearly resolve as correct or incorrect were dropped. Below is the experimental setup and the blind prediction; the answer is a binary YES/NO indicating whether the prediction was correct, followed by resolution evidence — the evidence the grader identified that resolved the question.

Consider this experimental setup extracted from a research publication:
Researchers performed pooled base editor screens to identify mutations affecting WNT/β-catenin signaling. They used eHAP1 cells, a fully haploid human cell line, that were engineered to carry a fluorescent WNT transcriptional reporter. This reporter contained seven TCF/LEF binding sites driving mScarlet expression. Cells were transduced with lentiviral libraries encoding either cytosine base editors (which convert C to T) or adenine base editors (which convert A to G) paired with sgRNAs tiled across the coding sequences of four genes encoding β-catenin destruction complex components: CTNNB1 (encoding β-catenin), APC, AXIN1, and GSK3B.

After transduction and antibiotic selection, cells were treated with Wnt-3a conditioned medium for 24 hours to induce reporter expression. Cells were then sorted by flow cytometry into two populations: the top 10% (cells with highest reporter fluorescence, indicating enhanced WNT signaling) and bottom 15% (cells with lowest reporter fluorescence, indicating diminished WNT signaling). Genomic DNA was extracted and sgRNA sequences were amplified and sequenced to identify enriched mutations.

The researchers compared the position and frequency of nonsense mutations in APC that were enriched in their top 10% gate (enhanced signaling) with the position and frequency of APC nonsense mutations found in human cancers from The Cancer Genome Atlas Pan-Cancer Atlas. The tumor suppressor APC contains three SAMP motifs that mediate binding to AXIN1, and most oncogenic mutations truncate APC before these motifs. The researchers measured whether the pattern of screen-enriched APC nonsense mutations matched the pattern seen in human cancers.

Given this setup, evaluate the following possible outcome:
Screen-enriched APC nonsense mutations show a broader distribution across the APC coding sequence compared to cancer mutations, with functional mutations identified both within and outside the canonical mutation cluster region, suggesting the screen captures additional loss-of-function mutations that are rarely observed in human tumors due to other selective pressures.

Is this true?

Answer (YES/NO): NO